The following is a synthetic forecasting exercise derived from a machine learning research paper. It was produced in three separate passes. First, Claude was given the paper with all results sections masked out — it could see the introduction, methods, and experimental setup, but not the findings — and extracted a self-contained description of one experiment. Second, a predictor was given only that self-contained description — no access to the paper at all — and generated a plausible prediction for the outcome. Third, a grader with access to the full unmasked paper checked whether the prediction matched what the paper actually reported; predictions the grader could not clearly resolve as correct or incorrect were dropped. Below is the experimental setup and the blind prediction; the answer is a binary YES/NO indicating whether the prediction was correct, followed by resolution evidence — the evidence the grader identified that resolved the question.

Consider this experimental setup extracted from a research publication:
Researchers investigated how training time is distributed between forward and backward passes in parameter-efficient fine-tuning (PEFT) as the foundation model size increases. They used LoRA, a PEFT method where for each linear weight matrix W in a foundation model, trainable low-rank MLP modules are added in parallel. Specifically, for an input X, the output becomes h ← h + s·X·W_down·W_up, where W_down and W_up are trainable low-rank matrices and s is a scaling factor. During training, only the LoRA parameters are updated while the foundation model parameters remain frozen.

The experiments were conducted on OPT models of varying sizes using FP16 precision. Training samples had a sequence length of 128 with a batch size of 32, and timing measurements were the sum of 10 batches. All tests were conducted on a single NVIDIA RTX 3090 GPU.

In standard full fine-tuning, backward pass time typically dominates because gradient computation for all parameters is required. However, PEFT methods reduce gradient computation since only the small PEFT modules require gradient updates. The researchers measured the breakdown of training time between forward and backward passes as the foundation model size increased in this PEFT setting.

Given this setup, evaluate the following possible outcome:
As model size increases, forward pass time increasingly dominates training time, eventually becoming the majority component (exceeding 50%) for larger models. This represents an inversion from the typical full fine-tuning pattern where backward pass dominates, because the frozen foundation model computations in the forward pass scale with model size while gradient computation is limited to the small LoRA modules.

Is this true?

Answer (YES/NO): YES